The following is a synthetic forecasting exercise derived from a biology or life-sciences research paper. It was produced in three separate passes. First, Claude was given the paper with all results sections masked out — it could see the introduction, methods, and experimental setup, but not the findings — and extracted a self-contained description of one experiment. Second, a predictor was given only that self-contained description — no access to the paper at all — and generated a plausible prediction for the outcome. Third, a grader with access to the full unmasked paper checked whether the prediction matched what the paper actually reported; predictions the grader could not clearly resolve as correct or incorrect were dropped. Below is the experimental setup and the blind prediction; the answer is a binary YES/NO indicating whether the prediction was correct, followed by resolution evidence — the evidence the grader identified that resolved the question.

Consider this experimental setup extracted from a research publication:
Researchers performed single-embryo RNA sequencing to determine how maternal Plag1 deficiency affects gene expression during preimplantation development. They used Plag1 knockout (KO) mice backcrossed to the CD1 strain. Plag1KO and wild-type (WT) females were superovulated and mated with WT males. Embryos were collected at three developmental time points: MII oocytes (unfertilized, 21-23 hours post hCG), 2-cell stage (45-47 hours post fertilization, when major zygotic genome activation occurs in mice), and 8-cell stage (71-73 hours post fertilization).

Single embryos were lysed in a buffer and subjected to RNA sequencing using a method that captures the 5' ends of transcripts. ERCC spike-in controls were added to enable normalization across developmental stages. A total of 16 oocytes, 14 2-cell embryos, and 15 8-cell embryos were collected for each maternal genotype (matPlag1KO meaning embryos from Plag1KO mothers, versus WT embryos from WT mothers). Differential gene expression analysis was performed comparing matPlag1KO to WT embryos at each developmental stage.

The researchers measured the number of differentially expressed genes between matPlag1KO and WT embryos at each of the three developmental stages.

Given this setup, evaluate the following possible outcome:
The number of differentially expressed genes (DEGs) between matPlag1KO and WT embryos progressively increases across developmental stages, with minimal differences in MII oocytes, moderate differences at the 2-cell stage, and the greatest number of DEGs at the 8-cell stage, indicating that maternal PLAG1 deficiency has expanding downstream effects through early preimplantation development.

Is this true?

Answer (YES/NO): NO